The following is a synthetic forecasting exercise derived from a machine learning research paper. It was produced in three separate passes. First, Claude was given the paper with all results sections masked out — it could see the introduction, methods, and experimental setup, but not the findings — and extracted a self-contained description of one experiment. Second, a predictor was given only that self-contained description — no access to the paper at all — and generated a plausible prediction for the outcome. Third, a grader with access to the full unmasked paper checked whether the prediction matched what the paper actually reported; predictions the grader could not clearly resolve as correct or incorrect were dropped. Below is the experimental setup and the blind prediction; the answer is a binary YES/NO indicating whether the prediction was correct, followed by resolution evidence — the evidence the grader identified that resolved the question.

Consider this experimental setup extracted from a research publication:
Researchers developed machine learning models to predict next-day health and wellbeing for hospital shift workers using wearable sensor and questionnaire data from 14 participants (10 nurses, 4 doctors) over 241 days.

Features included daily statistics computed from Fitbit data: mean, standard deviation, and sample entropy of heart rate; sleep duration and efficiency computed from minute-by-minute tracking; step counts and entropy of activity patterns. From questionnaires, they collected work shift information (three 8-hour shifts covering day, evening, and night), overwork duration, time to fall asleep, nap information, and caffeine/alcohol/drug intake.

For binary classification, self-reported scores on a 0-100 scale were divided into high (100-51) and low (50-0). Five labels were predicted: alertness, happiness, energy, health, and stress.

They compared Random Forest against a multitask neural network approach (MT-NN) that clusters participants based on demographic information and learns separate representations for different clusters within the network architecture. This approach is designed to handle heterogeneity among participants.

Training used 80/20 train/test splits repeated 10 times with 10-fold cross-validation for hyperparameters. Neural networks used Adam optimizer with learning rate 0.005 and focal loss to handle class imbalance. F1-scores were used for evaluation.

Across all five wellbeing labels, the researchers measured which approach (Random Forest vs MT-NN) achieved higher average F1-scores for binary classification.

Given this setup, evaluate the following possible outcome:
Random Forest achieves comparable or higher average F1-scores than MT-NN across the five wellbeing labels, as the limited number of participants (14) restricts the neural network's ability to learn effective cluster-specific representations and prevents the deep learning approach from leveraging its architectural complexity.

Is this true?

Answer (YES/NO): NO